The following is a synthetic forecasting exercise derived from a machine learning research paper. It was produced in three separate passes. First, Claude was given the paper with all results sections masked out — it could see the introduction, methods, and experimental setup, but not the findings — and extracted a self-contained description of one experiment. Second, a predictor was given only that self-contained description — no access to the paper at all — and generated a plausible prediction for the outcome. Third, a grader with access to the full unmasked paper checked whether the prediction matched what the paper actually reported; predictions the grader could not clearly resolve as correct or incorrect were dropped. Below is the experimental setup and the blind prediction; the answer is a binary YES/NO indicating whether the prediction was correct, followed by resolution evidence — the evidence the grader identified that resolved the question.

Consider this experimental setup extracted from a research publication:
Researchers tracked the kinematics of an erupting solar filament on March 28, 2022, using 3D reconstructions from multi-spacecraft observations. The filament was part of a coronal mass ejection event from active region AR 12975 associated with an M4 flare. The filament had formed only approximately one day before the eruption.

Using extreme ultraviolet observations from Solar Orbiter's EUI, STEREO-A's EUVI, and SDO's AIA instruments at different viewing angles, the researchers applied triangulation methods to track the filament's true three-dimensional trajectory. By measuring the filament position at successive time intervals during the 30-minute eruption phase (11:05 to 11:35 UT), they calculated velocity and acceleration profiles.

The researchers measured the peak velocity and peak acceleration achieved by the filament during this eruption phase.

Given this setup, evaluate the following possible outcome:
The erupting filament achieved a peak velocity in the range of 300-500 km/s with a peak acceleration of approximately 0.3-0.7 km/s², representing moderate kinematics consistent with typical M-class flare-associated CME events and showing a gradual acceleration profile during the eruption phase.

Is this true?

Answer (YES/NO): NO